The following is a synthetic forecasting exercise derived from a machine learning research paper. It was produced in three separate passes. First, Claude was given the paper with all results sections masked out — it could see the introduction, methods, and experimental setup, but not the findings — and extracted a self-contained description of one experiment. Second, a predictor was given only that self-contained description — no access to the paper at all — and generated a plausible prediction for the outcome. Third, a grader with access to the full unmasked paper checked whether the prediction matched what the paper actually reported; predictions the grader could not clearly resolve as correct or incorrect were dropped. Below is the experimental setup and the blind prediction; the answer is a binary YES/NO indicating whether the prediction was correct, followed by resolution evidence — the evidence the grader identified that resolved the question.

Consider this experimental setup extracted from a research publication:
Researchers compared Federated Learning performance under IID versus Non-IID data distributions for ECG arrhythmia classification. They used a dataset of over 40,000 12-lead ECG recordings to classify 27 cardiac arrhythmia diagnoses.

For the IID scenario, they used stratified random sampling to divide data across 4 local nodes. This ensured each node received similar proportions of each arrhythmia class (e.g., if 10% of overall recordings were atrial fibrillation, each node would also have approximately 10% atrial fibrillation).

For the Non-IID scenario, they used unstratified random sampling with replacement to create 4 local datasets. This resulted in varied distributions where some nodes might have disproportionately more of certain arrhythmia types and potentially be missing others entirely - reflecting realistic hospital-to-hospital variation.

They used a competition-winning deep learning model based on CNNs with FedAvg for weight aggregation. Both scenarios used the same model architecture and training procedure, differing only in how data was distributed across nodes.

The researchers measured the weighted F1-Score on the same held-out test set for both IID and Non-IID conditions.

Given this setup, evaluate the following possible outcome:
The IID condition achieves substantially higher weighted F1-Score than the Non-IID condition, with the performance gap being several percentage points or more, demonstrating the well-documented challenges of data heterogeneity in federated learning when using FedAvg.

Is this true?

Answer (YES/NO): NO